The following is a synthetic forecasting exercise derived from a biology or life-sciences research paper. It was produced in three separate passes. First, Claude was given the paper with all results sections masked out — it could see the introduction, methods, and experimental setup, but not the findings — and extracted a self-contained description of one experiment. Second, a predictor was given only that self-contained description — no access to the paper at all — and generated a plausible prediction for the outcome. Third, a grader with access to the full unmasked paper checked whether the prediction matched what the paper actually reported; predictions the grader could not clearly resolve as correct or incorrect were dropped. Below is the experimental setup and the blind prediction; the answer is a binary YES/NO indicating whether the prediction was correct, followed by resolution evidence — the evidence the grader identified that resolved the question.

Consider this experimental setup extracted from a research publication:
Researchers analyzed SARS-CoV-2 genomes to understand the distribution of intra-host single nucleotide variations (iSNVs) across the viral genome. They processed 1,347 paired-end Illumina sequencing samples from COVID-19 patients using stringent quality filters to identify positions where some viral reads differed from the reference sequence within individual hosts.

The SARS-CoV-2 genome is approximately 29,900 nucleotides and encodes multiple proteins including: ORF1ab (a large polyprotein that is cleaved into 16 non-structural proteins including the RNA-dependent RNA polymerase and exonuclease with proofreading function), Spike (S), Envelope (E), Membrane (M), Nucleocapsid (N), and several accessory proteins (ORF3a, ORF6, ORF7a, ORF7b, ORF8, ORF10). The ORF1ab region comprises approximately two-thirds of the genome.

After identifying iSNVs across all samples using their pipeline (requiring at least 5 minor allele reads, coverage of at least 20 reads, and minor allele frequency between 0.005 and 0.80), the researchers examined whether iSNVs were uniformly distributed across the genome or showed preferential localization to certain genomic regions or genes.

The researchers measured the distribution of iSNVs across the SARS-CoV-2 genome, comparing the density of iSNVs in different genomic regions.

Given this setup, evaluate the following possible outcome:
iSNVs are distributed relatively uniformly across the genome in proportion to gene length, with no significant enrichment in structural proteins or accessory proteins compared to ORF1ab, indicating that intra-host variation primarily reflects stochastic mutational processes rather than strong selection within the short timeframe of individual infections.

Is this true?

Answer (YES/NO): YES